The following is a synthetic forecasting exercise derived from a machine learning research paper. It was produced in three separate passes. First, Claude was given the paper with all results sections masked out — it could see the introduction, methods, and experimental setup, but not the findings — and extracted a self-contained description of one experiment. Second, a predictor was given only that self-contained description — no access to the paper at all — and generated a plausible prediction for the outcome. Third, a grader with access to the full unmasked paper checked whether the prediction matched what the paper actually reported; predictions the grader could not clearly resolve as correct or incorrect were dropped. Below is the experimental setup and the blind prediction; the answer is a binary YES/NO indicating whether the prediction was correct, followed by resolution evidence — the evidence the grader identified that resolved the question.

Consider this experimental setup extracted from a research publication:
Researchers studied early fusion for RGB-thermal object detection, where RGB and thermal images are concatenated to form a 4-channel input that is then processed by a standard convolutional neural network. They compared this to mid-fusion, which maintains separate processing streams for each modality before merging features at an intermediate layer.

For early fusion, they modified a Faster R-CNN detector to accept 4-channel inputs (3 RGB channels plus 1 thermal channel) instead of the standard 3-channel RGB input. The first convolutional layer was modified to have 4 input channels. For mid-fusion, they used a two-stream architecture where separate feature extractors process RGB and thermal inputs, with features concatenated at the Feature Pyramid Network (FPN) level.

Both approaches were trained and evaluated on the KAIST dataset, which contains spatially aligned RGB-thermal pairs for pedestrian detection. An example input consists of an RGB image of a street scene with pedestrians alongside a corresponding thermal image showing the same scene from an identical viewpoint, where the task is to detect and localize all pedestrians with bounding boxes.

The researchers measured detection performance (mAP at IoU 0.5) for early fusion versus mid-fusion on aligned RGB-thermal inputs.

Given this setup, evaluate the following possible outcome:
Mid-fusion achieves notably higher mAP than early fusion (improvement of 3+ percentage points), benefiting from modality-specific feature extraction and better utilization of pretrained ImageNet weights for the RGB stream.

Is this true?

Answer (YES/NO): YES